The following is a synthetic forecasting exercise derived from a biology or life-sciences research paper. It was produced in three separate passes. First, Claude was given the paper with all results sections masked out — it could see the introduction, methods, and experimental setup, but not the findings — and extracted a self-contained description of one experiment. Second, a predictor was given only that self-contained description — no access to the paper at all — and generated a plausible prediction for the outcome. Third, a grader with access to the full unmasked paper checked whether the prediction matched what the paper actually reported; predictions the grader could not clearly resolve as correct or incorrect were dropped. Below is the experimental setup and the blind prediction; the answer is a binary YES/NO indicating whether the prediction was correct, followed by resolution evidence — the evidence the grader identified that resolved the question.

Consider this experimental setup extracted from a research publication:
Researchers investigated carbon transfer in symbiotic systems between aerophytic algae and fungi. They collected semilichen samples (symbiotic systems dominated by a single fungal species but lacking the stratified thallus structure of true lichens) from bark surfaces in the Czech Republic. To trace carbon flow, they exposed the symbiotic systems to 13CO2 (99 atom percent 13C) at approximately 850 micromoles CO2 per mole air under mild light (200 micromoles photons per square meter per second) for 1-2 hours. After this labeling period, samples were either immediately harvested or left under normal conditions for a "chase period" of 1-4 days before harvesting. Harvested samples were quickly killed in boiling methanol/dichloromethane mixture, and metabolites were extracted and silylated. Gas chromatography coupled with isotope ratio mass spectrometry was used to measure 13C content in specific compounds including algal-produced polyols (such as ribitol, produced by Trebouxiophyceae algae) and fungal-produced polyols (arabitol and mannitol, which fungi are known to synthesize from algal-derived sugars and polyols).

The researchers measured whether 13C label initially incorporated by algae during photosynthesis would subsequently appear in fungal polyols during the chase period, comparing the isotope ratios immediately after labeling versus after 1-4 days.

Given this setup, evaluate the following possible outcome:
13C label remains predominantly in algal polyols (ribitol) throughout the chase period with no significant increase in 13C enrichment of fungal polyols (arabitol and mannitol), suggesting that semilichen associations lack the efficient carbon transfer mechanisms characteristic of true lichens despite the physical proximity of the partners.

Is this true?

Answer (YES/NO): NO